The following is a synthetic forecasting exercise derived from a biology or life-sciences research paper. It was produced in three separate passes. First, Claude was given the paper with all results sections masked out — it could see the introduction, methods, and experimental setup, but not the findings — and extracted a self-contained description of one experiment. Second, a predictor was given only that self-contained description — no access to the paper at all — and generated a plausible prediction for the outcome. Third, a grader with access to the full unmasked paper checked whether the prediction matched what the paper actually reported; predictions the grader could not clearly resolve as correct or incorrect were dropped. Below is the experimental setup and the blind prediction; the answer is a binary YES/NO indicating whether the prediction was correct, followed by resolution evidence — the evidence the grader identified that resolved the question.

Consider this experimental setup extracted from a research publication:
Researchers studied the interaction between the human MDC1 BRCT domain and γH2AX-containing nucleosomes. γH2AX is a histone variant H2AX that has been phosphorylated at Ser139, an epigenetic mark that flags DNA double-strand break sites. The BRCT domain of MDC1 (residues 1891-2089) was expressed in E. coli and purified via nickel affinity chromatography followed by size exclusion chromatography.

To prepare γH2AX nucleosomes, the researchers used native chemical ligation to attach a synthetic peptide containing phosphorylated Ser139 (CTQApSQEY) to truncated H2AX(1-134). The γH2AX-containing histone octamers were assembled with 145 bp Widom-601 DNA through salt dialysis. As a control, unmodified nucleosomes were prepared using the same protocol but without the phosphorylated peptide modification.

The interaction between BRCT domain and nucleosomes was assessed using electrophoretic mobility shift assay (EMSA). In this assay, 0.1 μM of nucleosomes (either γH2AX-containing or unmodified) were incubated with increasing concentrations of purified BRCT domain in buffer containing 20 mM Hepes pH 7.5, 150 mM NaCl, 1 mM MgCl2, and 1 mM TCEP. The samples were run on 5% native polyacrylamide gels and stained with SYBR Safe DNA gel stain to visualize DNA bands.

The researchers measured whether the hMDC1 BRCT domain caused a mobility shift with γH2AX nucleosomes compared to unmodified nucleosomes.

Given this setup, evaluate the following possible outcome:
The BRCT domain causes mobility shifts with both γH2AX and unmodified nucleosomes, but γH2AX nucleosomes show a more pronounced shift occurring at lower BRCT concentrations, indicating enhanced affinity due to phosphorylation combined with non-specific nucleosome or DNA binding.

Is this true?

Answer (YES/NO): NO